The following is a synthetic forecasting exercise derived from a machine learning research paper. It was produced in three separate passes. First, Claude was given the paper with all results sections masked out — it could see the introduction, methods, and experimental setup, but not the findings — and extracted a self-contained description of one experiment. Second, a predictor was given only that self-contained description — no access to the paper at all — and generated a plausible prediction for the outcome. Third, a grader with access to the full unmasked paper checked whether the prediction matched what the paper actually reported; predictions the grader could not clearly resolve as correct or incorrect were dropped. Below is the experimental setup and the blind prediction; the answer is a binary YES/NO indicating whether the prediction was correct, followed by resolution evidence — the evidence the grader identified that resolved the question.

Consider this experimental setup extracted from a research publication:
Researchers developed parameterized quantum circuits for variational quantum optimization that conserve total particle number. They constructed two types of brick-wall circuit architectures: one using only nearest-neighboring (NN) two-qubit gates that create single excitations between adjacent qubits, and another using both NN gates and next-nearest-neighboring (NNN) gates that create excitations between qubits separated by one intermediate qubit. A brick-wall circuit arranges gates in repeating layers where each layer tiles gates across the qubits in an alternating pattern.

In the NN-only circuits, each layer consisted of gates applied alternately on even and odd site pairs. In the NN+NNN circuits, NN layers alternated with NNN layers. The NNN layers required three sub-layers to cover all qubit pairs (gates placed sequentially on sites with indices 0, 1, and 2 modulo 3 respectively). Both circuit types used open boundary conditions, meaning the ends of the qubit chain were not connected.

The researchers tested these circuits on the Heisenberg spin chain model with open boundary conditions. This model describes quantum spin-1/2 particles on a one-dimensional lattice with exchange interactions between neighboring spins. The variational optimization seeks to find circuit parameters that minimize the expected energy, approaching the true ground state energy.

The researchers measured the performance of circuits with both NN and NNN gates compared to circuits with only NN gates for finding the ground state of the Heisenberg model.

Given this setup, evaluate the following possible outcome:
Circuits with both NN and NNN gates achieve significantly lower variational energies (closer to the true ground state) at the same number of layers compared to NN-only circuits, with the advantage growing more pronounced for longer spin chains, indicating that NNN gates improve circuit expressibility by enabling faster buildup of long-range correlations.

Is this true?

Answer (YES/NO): NO